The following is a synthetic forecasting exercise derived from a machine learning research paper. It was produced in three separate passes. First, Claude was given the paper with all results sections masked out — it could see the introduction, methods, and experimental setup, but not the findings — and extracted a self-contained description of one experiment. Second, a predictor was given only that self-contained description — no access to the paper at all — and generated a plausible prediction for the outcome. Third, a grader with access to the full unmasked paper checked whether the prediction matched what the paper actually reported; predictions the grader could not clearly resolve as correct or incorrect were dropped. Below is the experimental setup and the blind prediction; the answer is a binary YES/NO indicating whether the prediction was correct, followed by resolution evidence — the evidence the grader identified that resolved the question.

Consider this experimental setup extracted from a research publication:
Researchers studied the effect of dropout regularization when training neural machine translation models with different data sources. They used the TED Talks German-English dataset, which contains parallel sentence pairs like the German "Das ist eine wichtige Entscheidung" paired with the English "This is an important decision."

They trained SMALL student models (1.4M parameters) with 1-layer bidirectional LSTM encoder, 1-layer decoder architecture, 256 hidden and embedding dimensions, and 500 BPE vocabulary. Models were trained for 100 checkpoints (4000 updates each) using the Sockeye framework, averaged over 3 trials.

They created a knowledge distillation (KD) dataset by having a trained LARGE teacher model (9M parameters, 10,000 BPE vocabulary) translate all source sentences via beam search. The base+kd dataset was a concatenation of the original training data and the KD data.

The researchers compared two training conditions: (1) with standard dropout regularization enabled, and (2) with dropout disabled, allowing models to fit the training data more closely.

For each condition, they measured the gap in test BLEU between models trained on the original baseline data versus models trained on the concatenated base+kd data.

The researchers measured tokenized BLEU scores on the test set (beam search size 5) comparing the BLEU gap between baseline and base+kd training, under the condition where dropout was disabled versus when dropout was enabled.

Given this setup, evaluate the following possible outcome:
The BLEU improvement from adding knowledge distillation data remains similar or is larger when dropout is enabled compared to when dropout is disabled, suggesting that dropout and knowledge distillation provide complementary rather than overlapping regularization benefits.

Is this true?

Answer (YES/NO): NO